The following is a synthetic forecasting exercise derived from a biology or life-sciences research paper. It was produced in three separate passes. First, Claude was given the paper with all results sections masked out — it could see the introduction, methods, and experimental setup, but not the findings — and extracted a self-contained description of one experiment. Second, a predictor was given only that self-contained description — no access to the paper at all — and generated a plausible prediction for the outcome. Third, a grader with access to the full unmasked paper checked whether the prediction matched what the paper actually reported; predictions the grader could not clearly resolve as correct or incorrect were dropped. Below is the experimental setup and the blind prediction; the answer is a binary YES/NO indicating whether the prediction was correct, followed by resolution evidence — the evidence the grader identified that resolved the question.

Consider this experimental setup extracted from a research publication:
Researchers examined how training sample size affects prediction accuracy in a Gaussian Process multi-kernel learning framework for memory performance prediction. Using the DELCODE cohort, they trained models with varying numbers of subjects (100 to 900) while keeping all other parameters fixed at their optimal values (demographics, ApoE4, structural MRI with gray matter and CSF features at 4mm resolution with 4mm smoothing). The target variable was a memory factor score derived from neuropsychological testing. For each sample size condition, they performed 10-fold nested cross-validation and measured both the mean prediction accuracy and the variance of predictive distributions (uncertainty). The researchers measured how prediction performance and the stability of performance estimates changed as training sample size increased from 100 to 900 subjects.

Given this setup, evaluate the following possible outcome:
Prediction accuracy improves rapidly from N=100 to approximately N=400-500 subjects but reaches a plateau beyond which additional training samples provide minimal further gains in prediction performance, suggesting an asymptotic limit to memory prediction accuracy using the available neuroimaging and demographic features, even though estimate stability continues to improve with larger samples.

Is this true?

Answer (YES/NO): NO